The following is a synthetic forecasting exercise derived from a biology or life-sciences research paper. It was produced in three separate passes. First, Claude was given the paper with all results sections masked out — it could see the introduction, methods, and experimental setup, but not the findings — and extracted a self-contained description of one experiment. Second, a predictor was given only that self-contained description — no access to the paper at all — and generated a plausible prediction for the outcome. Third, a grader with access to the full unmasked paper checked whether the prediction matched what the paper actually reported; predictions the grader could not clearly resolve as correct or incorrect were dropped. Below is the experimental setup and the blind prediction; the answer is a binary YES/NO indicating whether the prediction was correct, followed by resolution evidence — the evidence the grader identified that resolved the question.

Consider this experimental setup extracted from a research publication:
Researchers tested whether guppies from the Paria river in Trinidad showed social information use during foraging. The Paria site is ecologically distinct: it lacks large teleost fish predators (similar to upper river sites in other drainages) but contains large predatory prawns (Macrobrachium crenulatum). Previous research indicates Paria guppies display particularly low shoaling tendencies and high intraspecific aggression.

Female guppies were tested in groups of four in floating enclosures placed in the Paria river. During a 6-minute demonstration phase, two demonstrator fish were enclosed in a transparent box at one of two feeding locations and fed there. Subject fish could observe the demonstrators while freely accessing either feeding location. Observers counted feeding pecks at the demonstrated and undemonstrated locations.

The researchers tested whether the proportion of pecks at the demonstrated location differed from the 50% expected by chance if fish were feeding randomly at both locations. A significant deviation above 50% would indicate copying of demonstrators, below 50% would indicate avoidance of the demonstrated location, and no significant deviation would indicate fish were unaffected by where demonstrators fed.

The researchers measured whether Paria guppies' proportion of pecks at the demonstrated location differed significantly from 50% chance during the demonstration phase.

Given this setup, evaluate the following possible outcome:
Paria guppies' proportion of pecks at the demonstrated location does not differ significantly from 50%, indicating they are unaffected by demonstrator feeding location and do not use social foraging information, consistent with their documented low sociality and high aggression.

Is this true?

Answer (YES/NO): YES